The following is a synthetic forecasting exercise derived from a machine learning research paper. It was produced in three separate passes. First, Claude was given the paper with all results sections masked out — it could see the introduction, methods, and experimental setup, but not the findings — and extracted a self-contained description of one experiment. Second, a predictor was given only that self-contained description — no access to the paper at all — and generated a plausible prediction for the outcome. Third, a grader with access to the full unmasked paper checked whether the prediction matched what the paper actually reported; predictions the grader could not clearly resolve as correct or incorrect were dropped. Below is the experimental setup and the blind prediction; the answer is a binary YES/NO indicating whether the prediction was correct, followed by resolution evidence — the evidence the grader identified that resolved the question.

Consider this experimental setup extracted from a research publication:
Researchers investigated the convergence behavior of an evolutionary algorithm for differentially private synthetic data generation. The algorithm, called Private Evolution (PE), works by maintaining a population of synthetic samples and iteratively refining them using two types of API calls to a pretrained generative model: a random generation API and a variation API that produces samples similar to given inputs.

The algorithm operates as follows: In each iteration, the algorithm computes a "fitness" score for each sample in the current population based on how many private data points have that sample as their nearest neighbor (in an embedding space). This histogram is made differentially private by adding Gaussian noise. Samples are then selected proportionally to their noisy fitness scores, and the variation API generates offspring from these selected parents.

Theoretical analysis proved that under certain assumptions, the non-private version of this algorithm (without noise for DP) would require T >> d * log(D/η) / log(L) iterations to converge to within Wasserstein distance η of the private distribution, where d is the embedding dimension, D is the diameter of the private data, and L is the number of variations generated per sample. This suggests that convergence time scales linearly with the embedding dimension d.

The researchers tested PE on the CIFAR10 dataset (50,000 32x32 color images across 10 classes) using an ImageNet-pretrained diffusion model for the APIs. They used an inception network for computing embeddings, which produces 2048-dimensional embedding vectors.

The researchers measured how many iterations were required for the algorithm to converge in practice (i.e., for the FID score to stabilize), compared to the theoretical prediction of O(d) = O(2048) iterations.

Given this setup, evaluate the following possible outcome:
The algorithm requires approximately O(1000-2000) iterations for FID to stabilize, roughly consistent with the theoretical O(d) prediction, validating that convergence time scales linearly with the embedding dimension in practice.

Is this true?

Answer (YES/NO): NO